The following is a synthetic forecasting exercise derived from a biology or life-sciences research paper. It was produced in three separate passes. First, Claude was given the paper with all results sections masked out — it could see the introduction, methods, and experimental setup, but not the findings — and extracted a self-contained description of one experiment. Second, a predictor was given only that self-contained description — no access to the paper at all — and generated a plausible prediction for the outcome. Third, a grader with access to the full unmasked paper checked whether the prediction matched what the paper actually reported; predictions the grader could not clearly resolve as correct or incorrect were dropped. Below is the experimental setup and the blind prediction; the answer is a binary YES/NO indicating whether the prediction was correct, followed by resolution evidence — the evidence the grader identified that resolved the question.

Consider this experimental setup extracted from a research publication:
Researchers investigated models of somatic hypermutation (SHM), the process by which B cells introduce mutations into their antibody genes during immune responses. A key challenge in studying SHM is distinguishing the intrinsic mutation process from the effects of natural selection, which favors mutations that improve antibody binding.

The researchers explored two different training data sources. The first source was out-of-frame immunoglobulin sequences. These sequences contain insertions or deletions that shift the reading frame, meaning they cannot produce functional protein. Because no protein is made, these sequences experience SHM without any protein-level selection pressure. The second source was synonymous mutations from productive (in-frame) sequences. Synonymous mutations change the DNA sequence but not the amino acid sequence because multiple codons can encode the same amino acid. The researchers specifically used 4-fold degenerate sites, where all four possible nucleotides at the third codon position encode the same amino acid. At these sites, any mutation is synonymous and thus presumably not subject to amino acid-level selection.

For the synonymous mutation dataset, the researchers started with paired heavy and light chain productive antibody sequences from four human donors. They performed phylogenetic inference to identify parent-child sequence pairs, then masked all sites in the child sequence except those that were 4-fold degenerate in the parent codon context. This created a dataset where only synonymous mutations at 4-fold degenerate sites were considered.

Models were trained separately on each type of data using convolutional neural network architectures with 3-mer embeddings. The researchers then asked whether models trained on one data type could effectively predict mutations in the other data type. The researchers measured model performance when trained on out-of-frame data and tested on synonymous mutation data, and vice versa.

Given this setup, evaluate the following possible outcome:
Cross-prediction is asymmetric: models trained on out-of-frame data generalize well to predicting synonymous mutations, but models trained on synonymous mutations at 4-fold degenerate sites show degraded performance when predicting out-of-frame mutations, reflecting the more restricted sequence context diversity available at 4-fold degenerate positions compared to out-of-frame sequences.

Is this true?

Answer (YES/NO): NO